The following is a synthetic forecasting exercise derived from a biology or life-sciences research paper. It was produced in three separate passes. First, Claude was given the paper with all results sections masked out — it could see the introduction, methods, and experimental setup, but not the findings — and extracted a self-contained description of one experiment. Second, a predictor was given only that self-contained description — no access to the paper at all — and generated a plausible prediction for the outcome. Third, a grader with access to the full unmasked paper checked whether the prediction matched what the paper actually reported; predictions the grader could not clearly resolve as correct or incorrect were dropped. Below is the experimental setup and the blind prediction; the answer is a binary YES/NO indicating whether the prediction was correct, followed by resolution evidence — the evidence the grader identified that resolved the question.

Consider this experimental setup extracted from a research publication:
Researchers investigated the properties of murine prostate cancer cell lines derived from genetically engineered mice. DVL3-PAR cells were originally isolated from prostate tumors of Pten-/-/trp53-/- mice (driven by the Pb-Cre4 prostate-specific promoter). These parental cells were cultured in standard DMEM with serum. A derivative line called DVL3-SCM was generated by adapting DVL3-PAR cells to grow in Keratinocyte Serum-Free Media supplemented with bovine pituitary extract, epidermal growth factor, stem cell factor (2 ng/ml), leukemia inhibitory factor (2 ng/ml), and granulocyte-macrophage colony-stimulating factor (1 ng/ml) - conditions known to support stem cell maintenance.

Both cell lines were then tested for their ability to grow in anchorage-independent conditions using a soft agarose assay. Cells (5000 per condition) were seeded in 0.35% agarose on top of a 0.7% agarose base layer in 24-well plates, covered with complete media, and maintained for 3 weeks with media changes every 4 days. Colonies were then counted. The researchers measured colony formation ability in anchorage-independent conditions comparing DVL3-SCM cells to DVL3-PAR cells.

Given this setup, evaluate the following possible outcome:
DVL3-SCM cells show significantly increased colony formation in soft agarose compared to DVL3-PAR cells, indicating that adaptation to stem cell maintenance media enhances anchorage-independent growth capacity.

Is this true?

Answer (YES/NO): YES